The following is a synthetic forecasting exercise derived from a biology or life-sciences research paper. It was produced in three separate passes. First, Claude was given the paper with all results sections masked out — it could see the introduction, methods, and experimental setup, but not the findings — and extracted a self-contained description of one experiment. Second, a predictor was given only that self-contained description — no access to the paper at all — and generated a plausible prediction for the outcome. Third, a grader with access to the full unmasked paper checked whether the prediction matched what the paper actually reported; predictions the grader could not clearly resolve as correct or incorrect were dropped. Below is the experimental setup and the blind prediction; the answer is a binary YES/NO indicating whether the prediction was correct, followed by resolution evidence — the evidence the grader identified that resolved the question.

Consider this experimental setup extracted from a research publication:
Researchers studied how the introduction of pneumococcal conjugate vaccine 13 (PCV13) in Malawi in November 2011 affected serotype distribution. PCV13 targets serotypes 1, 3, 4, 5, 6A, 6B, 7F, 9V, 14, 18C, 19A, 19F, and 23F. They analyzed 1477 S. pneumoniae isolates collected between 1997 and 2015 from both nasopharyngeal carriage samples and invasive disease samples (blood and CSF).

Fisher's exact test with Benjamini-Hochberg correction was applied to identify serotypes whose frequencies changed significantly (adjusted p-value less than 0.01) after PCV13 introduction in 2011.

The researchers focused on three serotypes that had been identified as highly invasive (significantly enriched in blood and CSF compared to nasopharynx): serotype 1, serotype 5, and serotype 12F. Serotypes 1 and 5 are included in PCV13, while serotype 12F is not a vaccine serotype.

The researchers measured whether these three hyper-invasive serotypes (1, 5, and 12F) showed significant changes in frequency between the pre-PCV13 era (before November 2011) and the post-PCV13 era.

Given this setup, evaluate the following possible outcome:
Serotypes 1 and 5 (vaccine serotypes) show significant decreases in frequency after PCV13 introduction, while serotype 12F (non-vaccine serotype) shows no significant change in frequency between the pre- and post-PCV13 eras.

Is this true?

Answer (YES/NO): NO